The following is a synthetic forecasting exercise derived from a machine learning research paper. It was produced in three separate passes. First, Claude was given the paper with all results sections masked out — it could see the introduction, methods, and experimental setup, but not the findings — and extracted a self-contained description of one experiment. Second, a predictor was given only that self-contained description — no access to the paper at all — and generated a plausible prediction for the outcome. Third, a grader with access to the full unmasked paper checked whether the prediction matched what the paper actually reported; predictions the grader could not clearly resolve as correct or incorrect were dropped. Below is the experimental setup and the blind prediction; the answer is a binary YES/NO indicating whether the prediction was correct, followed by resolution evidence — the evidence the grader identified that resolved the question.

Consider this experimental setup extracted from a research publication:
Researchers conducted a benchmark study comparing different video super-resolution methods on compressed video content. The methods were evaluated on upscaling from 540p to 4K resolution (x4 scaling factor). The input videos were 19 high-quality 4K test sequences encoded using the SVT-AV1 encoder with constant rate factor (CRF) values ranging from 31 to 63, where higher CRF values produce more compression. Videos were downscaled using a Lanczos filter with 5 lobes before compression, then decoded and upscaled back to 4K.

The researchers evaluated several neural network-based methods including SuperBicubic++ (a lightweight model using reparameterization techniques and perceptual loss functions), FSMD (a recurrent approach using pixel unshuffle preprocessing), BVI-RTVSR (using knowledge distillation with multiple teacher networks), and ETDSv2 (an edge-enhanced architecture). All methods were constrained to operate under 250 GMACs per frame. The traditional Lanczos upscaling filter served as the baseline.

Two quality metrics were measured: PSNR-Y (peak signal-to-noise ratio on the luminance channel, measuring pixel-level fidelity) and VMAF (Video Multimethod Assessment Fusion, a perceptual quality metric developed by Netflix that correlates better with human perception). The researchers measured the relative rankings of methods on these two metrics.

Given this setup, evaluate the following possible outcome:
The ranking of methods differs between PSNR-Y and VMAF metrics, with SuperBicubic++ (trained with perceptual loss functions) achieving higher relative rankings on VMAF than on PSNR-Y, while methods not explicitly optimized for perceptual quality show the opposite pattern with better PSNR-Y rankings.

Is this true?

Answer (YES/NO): YES